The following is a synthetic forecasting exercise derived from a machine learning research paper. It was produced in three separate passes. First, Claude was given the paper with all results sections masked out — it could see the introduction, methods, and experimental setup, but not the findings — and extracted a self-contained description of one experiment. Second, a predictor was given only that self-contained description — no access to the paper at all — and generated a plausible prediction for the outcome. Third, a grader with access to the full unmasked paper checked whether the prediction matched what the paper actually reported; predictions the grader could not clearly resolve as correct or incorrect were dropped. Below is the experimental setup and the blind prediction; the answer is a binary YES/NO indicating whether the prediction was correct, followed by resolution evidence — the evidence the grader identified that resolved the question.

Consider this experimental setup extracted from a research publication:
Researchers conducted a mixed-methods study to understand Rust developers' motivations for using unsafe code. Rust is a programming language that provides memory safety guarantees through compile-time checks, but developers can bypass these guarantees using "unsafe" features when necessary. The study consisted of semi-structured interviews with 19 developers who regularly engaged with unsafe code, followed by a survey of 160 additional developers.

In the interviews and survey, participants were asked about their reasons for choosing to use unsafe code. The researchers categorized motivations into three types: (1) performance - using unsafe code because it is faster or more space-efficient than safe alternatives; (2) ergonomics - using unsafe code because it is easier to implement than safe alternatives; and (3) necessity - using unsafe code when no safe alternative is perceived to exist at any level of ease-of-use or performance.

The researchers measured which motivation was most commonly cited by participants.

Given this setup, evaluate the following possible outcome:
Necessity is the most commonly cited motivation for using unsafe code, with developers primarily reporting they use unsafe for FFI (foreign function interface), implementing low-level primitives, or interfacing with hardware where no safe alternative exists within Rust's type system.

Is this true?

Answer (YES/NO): YES